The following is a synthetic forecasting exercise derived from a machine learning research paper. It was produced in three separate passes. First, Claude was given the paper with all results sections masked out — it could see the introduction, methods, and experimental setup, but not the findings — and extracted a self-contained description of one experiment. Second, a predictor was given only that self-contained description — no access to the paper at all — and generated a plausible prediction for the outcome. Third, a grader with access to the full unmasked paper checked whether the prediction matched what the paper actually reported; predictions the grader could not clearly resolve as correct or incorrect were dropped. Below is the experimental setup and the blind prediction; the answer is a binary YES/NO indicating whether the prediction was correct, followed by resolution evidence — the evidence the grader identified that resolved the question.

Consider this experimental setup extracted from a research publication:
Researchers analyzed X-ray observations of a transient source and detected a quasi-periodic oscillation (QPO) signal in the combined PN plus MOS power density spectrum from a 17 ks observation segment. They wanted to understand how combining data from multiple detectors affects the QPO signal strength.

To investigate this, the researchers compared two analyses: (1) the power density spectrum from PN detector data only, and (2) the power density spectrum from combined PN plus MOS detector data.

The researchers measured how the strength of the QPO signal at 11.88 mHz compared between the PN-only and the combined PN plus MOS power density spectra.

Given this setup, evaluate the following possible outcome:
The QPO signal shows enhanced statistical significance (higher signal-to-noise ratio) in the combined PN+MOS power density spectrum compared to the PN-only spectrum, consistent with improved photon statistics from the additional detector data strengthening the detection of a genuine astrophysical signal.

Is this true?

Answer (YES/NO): YES